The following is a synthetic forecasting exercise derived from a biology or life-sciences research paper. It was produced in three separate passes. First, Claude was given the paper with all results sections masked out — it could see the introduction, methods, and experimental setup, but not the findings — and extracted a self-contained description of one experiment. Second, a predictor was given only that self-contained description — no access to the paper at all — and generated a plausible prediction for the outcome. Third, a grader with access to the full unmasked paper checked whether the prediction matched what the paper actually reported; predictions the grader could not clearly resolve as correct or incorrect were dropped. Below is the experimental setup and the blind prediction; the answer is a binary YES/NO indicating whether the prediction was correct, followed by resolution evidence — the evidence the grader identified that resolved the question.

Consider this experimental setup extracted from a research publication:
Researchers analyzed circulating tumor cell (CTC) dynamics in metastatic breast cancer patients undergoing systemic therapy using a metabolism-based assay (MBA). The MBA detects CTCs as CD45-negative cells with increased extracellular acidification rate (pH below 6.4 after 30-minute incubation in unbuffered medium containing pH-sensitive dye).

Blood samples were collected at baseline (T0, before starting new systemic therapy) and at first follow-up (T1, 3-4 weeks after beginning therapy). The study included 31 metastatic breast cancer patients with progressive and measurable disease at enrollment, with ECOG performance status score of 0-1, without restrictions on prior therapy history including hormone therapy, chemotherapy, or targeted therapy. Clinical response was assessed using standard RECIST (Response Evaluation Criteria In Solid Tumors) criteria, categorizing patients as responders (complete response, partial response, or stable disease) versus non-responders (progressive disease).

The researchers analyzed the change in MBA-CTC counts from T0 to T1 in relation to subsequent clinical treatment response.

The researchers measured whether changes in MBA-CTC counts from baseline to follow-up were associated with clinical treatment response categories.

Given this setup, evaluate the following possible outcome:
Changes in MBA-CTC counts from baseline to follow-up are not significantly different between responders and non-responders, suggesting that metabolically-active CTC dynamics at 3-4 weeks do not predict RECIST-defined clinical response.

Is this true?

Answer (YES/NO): NO